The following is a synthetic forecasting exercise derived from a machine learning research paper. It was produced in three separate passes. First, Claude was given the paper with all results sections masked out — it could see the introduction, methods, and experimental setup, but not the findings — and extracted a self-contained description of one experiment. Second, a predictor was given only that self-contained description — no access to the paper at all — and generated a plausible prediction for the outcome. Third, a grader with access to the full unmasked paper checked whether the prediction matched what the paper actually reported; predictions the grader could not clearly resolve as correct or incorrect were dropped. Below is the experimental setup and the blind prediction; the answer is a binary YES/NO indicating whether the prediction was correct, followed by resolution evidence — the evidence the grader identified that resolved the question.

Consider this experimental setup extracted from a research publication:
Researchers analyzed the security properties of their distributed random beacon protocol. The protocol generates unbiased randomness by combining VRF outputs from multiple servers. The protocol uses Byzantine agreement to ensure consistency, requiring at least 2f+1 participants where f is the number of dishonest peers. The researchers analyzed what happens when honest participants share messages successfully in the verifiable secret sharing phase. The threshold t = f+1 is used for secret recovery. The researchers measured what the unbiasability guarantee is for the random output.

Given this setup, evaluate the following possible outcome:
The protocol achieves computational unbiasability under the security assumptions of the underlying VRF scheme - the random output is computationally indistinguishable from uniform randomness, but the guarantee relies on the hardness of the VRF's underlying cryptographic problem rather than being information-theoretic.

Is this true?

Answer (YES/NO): NO